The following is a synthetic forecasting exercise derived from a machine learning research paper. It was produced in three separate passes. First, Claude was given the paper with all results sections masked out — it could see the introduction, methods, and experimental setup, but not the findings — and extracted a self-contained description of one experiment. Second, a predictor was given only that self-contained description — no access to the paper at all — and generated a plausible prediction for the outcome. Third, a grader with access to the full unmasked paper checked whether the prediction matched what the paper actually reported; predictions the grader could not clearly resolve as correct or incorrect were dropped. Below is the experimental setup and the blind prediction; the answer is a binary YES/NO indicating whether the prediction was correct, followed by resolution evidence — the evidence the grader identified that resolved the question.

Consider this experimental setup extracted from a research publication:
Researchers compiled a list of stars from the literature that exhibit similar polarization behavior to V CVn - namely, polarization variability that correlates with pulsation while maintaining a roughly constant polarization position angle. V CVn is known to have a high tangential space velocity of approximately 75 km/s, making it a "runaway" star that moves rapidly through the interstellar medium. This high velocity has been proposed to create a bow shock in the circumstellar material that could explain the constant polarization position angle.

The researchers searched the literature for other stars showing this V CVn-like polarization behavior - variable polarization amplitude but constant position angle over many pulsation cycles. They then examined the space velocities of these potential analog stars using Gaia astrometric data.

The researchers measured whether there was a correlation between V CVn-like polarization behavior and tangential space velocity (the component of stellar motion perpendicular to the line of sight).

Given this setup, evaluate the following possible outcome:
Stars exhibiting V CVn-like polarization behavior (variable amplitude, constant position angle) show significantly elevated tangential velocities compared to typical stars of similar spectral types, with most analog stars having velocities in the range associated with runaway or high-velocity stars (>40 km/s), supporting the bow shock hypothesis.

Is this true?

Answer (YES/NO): YES